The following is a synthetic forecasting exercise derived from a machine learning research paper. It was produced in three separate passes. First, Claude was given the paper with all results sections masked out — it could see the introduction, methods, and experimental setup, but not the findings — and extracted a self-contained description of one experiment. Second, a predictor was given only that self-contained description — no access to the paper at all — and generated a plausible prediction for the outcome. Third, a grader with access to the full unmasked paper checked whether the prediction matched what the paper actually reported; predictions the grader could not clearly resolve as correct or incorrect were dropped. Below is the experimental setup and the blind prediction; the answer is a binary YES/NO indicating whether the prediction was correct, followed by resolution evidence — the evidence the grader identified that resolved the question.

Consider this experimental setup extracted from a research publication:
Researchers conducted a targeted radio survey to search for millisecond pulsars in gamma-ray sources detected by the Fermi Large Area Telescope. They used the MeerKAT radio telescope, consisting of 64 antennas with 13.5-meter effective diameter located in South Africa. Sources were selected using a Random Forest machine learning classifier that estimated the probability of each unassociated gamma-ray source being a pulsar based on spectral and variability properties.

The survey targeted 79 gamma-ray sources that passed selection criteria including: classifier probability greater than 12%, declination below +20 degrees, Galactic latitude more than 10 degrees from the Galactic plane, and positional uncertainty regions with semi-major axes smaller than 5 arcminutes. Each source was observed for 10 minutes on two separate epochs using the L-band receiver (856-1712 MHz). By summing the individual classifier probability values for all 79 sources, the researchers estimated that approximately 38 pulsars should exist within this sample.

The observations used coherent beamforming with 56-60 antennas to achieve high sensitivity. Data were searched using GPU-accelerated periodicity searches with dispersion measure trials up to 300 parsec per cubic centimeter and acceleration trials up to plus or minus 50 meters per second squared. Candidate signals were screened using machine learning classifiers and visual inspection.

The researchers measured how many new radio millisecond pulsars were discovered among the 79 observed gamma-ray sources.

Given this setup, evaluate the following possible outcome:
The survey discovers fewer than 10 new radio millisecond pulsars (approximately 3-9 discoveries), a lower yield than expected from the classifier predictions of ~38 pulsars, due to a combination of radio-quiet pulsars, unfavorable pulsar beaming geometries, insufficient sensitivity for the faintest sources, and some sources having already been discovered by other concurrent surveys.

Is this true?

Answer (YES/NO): YES